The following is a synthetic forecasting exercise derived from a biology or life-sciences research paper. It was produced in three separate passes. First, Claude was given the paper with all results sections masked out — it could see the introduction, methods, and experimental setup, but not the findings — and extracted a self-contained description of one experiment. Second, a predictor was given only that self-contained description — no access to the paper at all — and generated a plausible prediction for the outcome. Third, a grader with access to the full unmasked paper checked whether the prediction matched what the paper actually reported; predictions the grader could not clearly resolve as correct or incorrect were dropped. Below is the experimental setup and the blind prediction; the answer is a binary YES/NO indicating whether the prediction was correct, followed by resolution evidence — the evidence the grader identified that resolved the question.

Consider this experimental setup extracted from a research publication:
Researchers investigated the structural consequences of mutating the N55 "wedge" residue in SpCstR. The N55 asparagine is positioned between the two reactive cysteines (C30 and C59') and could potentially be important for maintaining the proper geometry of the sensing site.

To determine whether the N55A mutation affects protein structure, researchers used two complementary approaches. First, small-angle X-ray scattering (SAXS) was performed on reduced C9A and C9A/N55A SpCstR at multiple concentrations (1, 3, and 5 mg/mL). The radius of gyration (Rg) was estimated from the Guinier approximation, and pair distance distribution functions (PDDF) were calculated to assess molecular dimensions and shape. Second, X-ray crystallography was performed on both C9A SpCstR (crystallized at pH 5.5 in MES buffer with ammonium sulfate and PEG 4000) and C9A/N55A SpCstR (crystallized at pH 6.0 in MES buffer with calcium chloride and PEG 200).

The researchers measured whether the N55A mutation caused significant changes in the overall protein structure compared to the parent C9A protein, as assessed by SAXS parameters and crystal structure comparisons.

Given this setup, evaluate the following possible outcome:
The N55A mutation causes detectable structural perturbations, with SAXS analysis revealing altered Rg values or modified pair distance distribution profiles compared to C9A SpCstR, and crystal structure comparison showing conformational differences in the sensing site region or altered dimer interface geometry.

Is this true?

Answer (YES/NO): NO